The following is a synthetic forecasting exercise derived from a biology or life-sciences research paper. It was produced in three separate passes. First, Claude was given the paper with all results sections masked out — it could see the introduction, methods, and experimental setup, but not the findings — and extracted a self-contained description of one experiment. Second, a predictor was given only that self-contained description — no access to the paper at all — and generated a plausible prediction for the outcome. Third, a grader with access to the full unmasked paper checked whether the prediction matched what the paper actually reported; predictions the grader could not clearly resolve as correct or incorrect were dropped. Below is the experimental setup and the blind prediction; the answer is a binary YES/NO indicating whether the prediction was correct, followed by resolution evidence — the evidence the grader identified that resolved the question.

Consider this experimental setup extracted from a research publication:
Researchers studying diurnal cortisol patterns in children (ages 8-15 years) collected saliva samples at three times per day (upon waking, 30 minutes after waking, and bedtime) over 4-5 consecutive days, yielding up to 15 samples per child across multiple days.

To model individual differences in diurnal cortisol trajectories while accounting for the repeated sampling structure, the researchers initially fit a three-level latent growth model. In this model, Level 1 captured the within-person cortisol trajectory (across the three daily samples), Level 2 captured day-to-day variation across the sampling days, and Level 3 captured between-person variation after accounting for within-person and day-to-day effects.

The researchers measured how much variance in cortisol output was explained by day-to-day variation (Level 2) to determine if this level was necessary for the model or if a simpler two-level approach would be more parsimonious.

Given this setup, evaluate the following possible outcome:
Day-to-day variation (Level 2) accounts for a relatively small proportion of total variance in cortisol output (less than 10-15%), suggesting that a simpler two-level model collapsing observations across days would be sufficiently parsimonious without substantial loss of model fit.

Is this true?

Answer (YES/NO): YES